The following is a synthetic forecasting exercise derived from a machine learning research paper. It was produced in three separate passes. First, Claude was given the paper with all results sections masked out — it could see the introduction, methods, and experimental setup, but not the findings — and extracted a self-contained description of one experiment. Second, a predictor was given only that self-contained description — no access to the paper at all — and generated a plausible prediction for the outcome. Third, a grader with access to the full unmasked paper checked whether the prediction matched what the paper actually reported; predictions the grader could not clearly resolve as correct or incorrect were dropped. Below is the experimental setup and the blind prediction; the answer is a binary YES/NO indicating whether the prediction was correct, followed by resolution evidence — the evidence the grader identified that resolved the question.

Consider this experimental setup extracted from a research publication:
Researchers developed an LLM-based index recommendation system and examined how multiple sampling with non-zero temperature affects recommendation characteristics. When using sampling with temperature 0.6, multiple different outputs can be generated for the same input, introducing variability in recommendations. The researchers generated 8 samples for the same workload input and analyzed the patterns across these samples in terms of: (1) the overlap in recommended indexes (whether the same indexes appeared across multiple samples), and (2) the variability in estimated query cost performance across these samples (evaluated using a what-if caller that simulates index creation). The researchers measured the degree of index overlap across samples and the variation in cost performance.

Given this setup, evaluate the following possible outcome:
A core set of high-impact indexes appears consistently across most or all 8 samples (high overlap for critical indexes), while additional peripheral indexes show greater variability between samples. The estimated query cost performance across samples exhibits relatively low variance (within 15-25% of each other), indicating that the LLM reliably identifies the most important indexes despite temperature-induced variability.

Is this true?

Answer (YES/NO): NO